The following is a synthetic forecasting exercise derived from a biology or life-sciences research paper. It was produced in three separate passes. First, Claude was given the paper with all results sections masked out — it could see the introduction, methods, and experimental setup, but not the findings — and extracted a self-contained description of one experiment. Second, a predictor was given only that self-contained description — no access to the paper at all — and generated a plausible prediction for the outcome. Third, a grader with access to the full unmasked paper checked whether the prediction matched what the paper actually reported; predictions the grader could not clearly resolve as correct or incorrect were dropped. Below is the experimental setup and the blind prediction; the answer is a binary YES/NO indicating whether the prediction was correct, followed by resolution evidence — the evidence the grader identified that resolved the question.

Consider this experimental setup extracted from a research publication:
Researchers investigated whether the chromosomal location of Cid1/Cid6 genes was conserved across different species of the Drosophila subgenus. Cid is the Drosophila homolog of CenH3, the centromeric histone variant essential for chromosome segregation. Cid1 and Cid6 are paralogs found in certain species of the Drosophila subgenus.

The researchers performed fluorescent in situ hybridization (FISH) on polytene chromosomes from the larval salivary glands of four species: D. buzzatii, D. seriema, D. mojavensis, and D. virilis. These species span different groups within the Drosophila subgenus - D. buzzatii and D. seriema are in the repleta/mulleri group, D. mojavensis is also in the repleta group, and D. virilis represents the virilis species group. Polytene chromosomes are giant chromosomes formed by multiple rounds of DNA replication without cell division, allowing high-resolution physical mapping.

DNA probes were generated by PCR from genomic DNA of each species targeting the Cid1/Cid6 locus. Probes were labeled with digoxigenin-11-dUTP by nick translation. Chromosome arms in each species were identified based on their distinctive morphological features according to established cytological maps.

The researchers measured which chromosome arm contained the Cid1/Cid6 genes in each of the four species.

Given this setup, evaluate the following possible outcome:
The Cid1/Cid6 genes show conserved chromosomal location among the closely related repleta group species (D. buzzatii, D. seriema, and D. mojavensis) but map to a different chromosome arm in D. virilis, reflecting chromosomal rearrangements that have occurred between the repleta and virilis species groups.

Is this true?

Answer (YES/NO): NO